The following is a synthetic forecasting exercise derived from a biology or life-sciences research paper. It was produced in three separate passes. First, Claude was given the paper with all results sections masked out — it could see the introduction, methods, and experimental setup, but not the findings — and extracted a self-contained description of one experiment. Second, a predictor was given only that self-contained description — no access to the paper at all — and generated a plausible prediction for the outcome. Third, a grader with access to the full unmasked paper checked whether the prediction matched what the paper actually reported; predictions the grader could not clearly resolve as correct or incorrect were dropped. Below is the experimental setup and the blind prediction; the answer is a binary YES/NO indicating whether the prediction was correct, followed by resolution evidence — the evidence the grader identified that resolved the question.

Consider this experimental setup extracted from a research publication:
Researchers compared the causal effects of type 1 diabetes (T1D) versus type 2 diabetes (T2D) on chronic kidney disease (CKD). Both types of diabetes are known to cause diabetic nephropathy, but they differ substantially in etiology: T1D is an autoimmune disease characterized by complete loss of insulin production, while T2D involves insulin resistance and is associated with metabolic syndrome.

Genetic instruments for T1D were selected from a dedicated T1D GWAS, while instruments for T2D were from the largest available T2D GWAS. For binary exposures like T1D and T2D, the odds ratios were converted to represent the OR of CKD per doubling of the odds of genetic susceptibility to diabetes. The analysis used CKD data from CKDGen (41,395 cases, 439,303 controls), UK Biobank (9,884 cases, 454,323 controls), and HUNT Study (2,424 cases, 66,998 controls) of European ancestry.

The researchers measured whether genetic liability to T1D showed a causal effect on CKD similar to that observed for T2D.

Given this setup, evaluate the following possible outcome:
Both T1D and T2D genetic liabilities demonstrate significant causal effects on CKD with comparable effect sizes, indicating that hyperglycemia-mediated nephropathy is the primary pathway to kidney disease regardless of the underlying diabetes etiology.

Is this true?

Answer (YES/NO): NO